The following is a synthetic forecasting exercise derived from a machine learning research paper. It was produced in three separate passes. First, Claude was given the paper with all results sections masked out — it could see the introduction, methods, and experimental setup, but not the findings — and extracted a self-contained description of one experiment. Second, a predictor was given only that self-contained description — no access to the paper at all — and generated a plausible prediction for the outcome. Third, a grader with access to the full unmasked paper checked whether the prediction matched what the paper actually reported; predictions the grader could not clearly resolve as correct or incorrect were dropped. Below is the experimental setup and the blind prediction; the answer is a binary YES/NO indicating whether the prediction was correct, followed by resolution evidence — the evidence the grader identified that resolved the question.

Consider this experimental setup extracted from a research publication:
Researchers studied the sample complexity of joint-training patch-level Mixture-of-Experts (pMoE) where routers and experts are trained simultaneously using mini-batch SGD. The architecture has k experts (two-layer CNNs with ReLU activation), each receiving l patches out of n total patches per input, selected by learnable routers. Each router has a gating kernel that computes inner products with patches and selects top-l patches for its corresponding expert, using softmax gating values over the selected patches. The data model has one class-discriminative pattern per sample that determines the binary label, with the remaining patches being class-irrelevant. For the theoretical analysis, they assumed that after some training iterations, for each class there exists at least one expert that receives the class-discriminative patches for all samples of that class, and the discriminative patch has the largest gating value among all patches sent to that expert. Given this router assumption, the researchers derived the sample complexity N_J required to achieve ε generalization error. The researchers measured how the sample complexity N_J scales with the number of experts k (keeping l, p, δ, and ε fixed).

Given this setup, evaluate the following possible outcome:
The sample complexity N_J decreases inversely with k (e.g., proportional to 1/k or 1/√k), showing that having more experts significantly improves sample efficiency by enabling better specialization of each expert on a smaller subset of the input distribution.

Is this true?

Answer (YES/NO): NO